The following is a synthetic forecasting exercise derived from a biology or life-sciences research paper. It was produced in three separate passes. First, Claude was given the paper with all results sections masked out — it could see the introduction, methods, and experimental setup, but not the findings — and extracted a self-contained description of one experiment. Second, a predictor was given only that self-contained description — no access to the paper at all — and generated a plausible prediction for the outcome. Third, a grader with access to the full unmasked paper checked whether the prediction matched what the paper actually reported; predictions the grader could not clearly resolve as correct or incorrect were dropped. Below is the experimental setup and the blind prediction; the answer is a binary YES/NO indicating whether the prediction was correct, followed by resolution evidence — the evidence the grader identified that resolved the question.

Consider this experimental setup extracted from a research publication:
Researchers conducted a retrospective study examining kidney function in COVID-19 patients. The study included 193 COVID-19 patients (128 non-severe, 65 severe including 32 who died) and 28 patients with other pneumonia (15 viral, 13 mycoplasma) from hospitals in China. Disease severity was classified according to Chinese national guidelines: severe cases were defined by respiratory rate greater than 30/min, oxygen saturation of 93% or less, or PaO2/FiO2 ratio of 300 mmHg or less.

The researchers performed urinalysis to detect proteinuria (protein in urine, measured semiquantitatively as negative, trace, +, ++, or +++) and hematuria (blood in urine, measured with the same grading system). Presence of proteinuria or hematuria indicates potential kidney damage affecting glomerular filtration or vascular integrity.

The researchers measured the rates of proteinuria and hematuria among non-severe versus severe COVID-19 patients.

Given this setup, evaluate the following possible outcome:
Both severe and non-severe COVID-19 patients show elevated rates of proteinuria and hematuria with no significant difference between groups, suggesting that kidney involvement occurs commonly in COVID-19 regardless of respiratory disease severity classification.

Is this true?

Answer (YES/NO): NO